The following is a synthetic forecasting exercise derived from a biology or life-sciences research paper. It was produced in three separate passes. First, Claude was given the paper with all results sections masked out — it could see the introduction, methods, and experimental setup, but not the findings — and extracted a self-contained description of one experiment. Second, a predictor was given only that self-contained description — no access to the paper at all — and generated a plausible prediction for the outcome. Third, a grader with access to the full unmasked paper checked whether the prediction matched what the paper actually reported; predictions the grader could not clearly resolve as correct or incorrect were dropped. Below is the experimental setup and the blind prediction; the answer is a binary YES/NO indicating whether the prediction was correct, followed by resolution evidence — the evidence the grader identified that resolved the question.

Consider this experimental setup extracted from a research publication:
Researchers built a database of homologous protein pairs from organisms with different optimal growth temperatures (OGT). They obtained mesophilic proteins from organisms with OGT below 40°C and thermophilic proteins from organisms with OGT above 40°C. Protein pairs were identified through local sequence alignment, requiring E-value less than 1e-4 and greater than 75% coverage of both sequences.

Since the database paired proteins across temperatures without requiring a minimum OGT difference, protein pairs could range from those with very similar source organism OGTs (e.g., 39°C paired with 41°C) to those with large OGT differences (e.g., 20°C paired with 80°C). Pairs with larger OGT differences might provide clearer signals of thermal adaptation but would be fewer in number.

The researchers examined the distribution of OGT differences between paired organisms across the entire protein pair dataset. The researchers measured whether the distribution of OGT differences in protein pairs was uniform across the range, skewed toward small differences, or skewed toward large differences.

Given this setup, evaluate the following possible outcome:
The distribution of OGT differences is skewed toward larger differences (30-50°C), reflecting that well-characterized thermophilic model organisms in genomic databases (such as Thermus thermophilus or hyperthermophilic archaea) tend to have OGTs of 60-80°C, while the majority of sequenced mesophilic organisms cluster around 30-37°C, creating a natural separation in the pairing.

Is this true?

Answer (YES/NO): NO